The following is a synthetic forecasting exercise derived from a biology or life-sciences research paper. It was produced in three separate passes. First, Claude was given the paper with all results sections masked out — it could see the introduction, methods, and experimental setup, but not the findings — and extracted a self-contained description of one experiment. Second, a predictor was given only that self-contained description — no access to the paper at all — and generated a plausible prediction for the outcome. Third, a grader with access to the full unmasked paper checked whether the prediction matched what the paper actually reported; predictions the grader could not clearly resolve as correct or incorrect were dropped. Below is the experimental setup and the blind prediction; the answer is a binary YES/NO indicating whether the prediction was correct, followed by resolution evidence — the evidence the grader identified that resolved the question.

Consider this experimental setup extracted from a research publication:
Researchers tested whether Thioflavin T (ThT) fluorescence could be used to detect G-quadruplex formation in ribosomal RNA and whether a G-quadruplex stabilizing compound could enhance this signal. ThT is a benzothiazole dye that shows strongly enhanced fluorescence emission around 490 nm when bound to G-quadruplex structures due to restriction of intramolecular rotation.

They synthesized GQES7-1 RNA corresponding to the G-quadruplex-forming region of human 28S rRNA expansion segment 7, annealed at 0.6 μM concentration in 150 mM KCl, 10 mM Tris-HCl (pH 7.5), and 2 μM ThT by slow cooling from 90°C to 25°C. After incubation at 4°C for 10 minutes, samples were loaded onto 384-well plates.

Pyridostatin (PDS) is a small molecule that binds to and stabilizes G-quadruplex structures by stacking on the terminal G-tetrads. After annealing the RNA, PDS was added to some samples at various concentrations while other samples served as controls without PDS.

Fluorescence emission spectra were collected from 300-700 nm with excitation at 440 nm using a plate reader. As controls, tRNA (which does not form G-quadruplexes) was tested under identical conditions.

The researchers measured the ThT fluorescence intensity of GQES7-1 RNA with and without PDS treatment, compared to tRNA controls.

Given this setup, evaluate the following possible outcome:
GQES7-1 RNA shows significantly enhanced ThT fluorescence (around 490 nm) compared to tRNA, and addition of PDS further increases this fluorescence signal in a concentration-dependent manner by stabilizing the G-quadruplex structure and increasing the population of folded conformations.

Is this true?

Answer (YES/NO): NO